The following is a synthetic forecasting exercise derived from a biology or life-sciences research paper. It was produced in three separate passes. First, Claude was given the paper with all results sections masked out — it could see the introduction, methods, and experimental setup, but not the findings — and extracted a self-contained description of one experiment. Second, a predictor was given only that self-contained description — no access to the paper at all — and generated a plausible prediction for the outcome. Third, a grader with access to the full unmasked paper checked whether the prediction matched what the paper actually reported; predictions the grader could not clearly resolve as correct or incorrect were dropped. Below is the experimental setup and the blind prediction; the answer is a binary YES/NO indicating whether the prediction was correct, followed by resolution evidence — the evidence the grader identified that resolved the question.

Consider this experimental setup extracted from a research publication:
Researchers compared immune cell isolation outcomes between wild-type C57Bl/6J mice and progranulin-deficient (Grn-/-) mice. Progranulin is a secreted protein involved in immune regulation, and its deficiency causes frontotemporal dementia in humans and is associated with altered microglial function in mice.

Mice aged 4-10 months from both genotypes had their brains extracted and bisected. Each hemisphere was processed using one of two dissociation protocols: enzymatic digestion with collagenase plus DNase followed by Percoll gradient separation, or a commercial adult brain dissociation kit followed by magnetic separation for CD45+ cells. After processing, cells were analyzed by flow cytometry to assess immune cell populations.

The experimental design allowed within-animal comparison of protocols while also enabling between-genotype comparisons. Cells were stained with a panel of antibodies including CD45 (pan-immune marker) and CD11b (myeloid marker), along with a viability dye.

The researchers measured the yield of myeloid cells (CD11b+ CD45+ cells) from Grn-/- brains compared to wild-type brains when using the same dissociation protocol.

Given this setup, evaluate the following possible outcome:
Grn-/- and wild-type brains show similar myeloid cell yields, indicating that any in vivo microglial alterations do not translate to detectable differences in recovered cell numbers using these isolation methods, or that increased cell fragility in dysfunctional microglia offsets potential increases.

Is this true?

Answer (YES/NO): NO